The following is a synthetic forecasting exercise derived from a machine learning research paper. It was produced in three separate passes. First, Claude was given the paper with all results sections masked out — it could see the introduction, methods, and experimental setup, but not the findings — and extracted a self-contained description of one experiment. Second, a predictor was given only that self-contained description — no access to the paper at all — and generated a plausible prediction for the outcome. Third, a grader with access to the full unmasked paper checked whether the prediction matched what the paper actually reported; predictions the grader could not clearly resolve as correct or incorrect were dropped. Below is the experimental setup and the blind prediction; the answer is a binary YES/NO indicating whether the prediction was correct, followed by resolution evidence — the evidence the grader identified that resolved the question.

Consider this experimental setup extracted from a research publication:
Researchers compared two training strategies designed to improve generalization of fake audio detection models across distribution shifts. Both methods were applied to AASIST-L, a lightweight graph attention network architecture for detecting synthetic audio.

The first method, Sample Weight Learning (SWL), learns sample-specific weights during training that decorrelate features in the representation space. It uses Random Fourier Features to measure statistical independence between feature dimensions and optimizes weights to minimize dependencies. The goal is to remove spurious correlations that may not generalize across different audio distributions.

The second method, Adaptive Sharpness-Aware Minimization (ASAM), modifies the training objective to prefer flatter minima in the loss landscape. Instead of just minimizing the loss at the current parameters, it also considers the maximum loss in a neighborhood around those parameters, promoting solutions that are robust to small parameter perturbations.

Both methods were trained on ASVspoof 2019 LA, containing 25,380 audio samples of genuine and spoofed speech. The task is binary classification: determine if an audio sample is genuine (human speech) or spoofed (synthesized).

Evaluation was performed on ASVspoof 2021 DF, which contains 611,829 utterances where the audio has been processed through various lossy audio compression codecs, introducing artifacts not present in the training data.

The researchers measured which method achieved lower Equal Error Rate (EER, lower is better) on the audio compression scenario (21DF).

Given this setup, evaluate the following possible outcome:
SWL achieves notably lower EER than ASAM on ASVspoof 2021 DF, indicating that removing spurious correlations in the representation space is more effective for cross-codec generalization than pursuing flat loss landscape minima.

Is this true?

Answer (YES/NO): NO